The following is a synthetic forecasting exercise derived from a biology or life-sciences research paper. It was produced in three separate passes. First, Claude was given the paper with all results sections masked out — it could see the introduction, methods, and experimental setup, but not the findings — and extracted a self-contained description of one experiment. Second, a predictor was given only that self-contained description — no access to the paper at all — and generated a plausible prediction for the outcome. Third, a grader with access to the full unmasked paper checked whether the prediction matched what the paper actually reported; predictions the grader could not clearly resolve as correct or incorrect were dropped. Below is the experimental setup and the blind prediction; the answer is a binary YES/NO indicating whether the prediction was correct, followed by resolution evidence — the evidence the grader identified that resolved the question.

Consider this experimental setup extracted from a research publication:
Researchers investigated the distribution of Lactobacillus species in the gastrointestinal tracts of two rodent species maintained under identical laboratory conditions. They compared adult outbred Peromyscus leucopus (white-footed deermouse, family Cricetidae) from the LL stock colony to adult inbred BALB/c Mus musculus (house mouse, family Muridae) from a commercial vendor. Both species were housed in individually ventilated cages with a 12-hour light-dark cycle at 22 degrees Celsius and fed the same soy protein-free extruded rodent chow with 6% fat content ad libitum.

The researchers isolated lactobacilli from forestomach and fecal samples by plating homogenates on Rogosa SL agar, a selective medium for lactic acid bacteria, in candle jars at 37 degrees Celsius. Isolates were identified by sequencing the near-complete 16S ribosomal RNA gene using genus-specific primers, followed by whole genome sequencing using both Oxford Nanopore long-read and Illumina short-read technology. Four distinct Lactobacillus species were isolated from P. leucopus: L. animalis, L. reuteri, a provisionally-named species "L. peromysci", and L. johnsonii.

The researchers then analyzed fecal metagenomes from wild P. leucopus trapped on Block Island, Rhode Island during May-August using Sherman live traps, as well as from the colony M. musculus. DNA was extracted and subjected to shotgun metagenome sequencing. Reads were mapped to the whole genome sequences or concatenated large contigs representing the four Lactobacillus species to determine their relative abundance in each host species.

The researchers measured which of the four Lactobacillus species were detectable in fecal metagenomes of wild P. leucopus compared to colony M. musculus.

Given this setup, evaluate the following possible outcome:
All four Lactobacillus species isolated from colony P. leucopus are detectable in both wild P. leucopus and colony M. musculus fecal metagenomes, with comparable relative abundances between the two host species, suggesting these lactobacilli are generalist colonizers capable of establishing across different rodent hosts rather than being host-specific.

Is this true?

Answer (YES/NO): NO